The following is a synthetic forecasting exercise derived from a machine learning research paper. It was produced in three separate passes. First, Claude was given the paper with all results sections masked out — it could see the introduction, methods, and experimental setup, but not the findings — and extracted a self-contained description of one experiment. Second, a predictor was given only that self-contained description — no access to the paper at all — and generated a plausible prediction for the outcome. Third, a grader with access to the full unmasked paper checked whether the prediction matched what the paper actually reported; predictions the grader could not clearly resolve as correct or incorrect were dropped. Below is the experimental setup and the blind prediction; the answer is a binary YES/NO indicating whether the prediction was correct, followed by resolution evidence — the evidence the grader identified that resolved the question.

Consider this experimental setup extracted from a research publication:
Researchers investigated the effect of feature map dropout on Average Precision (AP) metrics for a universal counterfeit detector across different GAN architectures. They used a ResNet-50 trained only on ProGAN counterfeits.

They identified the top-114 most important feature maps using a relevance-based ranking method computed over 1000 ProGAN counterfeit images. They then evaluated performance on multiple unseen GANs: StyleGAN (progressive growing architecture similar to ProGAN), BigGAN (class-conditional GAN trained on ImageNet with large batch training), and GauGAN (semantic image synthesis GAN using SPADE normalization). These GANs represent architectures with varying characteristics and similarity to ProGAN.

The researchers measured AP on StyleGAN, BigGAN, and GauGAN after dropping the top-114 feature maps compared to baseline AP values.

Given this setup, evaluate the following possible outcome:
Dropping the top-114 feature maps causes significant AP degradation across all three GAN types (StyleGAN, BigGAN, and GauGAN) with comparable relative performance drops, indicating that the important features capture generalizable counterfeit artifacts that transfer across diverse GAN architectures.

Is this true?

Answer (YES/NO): NO